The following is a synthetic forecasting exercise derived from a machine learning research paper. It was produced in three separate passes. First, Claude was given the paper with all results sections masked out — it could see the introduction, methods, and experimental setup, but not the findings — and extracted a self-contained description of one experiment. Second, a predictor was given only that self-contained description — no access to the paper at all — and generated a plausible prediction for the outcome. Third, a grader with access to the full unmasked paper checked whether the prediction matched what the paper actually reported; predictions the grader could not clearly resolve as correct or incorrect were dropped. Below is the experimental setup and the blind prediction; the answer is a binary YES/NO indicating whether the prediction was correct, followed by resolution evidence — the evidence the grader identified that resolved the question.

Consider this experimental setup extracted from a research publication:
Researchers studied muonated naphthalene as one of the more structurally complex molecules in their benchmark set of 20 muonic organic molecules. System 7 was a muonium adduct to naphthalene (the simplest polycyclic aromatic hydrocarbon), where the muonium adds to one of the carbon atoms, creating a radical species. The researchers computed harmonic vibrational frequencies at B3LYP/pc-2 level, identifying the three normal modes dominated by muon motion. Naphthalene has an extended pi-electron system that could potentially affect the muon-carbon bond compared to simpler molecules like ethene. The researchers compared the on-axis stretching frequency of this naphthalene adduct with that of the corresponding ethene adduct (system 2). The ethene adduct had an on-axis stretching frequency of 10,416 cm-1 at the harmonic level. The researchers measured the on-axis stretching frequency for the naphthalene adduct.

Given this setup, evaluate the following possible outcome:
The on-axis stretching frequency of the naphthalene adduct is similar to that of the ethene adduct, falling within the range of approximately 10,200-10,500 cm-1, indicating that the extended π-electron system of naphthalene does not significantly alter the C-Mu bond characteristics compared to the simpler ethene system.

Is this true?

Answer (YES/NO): NO